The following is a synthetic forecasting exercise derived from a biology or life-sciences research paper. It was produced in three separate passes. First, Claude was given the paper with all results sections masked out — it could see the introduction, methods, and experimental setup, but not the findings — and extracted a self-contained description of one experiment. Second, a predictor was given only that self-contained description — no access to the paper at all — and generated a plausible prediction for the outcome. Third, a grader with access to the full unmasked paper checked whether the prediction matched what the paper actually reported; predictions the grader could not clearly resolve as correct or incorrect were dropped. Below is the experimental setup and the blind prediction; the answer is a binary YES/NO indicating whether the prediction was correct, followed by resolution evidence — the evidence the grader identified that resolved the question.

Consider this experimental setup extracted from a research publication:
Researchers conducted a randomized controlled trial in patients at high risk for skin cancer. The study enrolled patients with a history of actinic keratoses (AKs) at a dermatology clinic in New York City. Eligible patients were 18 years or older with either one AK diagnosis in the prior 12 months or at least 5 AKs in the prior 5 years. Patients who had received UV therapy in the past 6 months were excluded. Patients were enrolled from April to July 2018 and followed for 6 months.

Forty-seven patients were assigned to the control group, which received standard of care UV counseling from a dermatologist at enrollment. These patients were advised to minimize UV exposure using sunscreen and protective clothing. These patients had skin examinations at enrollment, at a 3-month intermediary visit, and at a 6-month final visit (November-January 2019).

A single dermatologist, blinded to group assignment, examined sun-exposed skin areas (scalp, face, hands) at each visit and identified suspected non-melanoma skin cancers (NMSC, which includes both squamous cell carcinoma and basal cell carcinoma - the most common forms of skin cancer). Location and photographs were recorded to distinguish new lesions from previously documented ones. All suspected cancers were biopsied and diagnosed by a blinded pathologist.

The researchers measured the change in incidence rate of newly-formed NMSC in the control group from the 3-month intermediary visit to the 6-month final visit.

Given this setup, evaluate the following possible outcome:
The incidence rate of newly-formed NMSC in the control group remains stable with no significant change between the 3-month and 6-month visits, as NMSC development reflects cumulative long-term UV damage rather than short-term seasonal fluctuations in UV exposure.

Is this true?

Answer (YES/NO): NO